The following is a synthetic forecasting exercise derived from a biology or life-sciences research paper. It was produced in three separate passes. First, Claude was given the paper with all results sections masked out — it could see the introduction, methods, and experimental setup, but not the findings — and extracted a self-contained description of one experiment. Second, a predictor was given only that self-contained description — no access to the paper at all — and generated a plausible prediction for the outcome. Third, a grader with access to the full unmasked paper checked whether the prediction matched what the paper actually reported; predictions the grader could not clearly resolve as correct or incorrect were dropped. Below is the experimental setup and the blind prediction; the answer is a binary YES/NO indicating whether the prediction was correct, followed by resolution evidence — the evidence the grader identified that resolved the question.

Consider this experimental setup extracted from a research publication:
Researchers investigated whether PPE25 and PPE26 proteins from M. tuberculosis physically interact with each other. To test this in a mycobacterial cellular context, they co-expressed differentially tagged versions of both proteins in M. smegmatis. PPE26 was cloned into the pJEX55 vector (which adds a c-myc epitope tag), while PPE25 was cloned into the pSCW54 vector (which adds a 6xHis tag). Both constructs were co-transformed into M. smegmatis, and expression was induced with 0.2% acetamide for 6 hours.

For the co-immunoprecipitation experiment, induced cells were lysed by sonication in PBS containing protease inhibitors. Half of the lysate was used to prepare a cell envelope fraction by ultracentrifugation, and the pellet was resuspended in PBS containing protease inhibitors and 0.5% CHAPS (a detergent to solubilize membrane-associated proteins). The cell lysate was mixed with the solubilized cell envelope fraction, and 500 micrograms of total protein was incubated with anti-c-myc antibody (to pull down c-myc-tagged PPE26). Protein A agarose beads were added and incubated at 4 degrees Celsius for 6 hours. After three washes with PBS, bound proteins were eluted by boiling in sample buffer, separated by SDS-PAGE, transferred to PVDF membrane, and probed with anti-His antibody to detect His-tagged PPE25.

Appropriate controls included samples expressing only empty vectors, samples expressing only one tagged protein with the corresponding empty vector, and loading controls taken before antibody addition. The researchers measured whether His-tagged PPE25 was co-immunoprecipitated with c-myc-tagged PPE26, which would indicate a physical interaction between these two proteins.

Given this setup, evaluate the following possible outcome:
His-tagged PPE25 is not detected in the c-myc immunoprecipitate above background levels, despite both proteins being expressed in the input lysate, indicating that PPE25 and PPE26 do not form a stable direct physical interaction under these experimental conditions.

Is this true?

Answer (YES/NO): NO